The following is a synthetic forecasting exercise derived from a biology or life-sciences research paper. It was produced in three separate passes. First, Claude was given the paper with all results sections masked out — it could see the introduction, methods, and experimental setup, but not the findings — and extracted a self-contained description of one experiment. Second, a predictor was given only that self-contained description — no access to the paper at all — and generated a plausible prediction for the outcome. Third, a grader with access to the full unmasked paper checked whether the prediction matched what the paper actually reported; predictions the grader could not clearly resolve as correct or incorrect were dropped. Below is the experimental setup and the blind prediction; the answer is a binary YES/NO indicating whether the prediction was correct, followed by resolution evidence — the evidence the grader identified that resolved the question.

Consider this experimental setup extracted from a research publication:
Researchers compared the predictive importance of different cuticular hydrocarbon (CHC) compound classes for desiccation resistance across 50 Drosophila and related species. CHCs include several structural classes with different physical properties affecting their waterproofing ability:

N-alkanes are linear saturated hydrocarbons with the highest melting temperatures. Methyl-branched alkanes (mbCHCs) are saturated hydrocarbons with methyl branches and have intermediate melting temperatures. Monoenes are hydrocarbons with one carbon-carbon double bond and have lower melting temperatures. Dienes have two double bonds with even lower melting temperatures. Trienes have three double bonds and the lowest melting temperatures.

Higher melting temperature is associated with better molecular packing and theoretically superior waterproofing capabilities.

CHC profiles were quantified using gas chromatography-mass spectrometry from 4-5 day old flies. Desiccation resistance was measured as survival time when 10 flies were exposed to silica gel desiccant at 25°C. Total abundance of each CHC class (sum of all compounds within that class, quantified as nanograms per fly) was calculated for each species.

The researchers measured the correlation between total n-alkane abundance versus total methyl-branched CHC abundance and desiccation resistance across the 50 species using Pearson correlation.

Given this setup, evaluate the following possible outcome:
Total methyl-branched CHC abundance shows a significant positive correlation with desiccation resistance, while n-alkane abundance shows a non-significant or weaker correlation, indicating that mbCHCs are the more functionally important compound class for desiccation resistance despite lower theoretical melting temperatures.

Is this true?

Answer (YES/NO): YES